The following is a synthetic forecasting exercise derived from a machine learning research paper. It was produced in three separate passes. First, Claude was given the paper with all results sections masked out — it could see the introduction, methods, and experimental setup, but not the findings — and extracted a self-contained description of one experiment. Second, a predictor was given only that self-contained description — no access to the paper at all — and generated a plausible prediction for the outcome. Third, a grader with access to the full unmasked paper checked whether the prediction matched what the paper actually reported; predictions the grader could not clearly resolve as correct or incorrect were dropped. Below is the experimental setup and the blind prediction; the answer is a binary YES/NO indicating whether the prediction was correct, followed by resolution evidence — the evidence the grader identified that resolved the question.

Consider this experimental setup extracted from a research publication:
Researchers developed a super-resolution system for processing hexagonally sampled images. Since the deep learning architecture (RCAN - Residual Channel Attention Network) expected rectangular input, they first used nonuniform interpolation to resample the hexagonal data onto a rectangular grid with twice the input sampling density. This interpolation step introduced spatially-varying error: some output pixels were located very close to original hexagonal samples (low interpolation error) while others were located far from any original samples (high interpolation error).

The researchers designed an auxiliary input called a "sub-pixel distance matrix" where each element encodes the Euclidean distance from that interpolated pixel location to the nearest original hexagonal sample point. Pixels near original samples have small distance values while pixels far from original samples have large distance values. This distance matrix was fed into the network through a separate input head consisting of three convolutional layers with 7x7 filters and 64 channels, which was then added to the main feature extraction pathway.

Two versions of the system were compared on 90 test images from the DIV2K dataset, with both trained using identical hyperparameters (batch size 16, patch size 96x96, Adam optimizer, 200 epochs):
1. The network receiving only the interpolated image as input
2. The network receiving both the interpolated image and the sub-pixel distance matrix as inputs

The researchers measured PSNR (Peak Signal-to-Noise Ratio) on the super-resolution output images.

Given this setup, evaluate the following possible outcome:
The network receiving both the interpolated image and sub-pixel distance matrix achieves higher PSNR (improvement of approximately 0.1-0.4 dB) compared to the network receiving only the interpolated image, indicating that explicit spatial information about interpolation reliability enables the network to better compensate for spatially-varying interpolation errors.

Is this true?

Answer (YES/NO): NO